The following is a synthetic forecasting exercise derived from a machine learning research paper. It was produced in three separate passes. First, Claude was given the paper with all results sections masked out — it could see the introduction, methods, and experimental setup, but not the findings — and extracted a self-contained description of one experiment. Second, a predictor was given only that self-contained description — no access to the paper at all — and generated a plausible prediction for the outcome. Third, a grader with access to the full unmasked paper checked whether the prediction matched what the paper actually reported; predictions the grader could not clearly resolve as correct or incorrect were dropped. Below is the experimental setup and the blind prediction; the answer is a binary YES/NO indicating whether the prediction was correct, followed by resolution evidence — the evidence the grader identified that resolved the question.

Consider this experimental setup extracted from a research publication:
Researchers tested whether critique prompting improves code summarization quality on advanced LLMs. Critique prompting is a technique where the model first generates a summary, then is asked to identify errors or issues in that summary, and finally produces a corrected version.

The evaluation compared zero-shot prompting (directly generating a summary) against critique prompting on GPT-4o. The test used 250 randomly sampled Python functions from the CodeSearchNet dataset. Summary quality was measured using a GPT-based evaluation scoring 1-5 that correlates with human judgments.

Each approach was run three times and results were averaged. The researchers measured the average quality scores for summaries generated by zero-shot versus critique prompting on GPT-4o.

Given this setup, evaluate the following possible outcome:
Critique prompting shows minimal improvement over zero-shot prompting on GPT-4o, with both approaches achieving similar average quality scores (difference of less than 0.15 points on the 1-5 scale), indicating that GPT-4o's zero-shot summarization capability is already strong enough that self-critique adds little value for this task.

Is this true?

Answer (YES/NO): NO